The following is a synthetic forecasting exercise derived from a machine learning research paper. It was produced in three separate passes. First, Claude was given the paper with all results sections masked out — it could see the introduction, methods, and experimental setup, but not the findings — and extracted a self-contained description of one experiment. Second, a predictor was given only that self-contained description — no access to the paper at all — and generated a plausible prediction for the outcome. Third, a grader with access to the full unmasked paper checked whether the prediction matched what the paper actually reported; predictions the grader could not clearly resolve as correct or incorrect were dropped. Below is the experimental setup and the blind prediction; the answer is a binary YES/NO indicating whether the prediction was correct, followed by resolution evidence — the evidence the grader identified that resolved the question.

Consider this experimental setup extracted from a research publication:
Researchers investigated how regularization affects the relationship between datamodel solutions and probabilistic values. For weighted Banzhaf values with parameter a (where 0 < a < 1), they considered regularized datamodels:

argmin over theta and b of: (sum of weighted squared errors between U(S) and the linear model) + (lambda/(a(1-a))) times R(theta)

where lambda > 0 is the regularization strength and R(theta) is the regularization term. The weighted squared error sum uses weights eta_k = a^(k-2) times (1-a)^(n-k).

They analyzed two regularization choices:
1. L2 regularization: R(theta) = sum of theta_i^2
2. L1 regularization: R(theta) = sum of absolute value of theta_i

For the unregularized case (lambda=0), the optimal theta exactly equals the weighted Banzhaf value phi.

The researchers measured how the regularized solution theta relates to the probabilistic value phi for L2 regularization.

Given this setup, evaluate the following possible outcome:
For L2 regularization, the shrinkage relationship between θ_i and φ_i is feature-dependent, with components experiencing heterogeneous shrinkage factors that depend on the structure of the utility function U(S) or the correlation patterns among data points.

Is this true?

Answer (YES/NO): NO